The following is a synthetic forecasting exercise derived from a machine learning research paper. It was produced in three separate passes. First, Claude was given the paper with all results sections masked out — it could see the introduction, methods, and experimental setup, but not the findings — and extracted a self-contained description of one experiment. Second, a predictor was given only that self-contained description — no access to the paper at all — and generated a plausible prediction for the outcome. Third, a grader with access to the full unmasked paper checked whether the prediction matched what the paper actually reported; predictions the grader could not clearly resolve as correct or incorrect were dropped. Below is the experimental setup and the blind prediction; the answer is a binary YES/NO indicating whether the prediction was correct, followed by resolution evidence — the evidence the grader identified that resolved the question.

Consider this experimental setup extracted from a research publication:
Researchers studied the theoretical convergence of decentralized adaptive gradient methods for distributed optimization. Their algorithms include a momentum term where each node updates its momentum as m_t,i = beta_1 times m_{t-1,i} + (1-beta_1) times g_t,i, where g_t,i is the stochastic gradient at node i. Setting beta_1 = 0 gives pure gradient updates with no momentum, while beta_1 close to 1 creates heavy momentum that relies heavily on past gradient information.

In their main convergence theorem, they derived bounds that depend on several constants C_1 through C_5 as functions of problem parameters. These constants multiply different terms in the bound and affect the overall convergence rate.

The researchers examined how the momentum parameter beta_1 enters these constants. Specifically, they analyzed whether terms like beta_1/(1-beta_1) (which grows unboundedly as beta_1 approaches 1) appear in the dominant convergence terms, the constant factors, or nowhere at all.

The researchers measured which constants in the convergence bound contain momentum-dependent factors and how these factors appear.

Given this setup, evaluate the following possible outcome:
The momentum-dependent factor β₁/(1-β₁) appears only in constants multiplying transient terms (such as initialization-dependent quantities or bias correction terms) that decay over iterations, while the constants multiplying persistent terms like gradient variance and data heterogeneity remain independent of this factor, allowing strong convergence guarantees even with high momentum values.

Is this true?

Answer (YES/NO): YES